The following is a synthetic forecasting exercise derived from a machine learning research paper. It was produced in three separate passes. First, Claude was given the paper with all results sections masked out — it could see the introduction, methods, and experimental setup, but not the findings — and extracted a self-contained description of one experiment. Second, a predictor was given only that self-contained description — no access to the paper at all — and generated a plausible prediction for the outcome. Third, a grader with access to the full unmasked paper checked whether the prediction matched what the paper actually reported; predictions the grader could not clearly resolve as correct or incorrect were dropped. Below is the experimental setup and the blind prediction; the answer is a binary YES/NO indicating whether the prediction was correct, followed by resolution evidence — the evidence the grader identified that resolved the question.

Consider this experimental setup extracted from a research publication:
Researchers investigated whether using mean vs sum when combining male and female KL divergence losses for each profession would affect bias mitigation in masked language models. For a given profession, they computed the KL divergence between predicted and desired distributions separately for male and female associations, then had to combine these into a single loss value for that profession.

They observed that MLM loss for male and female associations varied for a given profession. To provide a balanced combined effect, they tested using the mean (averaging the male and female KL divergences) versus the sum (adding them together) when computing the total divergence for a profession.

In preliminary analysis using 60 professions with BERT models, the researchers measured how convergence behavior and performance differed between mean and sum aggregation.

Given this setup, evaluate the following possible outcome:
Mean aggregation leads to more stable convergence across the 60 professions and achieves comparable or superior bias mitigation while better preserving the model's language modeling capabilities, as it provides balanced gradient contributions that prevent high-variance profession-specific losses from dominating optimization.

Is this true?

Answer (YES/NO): NO